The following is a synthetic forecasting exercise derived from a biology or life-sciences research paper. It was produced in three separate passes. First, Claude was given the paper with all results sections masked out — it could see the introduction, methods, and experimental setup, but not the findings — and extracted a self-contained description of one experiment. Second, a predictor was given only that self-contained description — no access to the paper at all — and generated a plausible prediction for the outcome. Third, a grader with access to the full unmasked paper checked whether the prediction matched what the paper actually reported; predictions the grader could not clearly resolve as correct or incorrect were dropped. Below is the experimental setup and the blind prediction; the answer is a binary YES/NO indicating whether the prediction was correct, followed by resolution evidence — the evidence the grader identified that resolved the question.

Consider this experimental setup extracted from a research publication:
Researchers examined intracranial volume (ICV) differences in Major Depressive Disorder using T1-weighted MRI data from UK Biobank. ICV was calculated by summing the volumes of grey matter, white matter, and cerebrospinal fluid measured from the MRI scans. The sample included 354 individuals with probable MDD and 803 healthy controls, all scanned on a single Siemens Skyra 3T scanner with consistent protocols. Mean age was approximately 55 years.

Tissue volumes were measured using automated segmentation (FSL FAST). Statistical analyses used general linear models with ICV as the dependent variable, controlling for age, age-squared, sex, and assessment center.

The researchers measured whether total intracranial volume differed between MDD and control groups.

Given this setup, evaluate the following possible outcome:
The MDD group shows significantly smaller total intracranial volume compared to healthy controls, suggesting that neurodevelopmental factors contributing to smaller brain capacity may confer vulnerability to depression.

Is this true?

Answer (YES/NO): NO